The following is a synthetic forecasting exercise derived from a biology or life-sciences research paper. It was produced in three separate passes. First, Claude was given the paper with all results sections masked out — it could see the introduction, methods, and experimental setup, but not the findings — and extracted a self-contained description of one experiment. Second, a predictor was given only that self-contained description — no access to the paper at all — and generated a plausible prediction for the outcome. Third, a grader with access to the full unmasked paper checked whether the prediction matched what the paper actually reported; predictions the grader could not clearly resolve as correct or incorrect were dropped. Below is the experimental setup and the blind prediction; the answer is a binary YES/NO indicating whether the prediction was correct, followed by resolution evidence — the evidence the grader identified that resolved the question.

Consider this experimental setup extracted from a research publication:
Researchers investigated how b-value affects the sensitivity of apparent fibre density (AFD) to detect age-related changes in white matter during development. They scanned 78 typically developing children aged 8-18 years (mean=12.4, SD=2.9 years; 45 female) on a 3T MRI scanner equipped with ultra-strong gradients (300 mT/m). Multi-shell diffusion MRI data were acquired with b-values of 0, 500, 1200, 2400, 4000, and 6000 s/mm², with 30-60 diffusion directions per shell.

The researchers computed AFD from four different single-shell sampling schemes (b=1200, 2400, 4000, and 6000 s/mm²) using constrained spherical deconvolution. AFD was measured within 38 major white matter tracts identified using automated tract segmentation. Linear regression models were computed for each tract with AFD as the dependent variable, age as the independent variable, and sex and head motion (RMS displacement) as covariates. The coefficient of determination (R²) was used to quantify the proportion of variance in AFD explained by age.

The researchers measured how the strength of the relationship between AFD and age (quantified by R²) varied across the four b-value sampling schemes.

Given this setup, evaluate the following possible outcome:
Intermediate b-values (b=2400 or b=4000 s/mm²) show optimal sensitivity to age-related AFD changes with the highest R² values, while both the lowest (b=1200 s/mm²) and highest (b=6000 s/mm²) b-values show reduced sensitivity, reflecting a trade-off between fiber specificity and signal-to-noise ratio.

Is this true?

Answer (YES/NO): NO